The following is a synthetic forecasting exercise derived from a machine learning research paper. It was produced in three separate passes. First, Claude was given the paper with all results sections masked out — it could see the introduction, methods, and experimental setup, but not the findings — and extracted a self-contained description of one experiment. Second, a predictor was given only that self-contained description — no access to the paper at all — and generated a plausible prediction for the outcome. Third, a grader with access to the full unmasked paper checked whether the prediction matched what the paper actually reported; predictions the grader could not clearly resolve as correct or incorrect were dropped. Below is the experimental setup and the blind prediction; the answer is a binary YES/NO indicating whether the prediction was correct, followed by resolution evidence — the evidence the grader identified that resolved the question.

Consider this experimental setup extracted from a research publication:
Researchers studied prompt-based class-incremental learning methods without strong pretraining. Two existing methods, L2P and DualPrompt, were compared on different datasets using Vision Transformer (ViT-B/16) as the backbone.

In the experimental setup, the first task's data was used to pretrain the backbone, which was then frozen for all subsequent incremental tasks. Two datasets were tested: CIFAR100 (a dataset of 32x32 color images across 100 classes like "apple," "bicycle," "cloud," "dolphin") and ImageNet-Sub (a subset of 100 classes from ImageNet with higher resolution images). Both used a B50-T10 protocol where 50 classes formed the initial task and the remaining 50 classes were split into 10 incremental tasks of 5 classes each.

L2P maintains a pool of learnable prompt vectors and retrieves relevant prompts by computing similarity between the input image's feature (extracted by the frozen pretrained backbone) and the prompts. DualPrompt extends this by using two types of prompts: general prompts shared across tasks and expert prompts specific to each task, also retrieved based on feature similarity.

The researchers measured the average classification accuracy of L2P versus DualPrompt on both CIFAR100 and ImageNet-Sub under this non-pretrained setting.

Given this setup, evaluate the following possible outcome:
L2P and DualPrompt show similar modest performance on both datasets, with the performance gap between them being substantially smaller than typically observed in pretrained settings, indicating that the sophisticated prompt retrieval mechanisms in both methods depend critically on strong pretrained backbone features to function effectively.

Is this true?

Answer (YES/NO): NO